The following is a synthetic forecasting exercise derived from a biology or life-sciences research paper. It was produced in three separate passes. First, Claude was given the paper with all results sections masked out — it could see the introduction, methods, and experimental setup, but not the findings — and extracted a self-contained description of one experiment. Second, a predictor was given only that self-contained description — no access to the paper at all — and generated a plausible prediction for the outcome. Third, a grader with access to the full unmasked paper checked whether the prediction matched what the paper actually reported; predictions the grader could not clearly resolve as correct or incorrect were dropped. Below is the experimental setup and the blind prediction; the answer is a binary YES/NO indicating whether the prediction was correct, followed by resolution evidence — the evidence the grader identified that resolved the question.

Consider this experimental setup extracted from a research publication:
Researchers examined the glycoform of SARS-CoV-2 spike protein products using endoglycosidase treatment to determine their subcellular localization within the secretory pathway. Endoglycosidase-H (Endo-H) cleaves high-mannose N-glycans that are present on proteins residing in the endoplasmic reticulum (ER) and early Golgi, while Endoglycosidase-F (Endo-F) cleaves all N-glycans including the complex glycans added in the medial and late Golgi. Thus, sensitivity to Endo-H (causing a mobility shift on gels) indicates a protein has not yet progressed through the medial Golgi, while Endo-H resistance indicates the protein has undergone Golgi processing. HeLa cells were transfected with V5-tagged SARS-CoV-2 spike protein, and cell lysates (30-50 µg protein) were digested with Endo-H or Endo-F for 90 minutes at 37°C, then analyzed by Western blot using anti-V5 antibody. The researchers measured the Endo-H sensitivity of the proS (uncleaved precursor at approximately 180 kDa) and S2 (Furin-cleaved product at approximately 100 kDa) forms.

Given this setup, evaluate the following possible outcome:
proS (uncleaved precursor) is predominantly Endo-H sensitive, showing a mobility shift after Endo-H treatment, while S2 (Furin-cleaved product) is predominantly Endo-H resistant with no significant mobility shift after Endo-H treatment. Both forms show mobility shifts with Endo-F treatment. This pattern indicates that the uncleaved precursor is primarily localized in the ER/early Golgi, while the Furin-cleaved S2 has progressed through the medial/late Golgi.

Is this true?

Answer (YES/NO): YES